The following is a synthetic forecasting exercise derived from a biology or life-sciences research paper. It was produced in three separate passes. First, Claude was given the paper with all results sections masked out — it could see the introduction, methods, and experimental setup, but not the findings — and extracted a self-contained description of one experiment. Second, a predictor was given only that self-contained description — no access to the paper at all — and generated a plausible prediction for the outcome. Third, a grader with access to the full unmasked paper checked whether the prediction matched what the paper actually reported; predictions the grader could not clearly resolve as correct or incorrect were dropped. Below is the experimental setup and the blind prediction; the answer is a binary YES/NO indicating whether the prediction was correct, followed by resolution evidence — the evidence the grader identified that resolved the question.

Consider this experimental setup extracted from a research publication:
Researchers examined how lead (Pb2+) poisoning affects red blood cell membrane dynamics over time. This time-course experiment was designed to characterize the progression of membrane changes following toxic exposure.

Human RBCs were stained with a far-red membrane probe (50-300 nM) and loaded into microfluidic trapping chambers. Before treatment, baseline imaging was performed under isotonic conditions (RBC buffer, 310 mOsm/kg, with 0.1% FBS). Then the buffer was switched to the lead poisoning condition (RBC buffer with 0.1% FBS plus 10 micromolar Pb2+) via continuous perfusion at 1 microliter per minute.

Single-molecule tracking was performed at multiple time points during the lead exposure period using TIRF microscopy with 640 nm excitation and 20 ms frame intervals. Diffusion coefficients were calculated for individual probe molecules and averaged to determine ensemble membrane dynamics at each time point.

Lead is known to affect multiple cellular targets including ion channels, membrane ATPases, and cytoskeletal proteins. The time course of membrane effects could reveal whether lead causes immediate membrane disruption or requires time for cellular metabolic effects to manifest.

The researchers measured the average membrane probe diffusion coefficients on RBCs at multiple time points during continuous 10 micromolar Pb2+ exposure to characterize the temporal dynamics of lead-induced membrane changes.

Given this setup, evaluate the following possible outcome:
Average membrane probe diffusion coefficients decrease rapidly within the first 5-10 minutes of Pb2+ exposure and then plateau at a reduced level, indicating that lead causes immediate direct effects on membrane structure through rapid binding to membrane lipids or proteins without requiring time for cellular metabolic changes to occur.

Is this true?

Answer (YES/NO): NO